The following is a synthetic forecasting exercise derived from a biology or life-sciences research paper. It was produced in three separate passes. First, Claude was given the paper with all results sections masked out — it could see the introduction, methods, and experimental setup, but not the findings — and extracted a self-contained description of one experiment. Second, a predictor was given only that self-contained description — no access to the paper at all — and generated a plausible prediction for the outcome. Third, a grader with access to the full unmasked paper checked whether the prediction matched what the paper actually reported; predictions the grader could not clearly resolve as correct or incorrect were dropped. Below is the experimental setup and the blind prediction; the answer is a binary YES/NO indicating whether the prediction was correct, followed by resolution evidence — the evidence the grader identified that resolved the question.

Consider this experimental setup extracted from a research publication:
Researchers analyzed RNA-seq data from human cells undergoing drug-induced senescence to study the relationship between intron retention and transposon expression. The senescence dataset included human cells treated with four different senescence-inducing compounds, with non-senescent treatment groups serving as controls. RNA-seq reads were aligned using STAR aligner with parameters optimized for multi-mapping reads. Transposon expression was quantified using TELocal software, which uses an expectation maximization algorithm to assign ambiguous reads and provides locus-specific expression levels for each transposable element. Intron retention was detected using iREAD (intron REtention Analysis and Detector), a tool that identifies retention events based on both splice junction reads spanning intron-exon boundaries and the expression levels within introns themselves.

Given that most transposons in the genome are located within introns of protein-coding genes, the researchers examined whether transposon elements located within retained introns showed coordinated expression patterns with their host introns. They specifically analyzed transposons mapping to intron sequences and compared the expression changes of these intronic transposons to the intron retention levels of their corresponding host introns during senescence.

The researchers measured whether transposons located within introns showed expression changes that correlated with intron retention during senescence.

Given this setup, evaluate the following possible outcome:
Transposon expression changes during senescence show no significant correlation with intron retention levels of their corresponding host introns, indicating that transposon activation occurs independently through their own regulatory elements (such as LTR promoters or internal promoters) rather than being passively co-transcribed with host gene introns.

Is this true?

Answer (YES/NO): NO